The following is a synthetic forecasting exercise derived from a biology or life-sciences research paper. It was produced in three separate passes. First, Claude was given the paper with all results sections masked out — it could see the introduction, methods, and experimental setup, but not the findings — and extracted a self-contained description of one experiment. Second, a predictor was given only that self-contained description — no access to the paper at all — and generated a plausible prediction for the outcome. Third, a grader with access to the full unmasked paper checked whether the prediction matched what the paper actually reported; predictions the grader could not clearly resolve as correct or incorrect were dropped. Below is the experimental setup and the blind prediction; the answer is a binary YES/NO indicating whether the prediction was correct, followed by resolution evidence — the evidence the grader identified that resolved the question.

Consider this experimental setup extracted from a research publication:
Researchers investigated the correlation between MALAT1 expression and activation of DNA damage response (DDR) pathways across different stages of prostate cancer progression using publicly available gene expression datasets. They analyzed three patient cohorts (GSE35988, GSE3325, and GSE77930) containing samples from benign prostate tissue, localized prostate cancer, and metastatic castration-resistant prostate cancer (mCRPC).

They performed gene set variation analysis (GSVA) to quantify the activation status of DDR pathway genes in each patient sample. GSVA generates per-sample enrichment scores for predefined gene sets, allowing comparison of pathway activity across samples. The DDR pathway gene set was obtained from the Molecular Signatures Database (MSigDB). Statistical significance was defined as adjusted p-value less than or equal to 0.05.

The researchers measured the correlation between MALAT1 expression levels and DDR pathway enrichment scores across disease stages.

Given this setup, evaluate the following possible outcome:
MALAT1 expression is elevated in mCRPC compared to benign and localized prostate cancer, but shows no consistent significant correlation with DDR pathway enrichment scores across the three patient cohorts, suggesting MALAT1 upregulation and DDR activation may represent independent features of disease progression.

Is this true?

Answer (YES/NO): NO